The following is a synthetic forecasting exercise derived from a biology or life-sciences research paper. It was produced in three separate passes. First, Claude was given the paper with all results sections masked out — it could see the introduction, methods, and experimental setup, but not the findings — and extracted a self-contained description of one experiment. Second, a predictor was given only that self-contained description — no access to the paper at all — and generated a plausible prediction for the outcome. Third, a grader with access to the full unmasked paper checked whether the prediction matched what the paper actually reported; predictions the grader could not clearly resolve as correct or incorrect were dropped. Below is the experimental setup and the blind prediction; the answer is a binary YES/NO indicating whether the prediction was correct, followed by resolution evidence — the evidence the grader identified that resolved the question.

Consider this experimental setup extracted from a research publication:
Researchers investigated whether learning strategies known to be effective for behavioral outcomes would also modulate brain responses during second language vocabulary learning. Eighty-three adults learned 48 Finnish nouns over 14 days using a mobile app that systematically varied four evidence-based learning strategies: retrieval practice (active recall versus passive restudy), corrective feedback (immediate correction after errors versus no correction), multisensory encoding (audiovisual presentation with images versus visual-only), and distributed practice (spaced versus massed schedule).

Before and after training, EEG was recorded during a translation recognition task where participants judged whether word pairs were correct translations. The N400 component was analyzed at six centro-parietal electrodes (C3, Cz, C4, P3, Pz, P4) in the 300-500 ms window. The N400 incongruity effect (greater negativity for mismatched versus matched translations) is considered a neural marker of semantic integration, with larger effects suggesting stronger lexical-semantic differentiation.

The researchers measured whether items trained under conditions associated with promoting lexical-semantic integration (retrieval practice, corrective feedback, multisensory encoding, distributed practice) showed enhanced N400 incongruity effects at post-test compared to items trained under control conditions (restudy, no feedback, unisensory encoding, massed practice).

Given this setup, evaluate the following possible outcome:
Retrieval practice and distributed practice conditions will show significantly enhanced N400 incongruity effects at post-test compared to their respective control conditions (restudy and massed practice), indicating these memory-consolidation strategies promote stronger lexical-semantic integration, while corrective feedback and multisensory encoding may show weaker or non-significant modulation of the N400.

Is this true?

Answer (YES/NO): NO